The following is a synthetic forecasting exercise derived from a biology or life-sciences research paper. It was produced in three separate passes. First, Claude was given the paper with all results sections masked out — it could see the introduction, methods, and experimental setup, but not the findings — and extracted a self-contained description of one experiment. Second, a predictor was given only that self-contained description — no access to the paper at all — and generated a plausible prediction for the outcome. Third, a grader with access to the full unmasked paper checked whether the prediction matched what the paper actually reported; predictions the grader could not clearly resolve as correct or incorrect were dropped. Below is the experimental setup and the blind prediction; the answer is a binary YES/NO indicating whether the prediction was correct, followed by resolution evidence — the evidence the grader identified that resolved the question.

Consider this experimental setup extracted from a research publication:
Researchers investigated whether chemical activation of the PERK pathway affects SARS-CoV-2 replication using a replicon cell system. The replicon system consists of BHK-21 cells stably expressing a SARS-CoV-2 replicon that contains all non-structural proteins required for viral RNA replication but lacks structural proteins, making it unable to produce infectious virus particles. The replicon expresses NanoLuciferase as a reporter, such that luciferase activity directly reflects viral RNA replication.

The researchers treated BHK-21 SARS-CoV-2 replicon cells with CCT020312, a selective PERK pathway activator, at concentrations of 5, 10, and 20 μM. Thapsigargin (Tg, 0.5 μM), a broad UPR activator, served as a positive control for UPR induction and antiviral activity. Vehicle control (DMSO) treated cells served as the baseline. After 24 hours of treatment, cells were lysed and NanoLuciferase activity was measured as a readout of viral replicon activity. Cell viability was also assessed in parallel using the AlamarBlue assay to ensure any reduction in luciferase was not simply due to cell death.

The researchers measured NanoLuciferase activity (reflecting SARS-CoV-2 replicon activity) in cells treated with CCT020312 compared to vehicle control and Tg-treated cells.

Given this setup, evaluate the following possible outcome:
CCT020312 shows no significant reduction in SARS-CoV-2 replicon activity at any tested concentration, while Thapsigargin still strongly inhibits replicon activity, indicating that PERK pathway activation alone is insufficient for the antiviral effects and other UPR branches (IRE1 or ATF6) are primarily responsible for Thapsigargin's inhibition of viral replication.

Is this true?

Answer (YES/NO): NO